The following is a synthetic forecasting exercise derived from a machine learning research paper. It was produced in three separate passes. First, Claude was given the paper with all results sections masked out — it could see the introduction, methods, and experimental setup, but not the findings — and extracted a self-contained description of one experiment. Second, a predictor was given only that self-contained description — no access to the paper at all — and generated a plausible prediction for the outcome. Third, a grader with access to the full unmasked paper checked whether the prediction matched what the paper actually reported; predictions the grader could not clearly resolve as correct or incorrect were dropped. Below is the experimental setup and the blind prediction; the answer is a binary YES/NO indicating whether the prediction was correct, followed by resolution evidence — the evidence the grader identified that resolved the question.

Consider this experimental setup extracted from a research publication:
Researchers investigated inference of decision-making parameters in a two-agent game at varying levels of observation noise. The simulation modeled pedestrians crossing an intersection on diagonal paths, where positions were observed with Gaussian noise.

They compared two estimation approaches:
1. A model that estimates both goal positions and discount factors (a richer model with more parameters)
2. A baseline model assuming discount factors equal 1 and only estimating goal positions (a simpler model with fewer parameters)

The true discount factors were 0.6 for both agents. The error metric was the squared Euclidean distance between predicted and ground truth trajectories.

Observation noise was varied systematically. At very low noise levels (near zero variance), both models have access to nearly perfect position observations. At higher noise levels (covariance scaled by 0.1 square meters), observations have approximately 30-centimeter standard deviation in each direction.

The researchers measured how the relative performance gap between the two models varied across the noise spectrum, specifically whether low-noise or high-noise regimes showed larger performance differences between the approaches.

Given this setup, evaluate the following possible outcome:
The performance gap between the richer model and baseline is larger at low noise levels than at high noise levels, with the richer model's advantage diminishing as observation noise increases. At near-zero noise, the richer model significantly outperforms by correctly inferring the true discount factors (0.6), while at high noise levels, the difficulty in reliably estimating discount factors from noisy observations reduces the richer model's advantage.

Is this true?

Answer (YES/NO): NO